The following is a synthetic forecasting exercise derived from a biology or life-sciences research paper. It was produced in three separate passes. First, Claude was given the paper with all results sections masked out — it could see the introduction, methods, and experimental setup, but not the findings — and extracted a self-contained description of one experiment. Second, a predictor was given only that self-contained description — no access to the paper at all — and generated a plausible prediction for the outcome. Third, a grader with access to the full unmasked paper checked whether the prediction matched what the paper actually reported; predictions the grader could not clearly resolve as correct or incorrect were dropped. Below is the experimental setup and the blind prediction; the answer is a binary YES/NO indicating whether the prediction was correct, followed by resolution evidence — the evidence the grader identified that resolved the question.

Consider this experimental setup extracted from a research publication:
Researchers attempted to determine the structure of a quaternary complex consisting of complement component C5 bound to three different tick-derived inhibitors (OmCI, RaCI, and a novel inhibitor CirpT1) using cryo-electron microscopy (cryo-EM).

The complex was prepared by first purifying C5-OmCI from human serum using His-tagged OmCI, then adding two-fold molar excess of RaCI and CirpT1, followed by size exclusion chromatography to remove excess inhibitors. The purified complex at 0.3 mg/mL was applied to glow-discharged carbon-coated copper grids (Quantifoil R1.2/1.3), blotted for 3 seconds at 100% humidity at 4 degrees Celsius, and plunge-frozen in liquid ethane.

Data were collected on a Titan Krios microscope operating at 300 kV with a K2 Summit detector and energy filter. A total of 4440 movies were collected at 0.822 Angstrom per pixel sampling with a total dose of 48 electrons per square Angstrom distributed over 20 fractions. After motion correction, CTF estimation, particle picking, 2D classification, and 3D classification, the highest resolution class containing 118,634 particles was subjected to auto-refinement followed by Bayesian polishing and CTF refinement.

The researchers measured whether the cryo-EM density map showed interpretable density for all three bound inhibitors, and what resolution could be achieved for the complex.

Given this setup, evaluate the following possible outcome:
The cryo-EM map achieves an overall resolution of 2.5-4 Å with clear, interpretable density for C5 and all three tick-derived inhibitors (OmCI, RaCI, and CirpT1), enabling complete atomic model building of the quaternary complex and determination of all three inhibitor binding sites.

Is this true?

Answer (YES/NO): NO